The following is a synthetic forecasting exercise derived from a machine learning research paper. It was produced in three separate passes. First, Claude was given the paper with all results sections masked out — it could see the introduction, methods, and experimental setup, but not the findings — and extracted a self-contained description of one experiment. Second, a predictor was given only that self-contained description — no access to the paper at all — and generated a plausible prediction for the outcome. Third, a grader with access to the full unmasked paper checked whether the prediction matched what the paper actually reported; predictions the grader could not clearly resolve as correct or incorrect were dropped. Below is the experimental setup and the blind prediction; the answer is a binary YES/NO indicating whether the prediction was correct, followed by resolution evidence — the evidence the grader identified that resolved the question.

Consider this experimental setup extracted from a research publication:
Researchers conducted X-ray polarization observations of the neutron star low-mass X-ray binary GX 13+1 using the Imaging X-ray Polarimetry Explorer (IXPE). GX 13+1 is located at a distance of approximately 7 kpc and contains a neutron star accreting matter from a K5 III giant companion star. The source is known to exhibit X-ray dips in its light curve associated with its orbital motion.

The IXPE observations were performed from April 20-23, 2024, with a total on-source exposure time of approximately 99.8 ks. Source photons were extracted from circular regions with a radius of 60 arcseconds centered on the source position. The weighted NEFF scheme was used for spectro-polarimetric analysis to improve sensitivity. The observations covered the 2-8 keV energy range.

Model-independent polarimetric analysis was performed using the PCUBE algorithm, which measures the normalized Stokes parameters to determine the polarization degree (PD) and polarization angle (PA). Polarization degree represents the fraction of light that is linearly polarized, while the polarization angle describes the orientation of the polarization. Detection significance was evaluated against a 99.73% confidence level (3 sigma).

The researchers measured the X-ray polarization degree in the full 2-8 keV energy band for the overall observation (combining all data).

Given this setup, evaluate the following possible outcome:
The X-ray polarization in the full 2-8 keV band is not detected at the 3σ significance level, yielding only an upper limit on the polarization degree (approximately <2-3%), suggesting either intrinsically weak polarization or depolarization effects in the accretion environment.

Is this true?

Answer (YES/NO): NO